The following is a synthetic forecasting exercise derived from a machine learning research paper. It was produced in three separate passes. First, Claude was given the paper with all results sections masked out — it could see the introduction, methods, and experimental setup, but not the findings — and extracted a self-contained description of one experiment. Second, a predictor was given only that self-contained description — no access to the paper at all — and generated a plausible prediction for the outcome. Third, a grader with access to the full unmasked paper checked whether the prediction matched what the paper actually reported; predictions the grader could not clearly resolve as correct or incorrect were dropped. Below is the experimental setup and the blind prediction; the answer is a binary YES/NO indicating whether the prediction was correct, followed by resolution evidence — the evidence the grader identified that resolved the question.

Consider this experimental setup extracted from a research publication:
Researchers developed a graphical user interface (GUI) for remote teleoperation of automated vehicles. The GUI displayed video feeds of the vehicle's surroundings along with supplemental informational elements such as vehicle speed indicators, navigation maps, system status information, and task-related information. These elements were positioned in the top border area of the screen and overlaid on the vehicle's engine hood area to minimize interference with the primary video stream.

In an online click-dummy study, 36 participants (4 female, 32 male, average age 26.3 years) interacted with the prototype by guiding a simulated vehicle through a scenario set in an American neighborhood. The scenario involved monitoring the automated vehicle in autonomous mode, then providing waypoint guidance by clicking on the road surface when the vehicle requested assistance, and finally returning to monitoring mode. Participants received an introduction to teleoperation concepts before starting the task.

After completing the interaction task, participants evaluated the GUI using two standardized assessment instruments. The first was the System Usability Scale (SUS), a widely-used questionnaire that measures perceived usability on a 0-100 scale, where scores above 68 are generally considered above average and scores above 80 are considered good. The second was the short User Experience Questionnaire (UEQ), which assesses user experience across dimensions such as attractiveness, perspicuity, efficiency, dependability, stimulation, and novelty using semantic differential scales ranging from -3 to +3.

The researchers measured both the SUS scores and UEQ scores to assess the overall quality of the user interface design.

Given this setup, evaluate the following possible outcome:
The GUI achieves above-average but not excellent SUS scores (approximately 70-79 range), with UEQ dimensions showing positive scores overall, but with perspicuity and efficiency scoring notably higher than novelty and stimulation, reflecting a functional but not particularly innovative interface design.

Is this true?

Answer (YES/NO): NO